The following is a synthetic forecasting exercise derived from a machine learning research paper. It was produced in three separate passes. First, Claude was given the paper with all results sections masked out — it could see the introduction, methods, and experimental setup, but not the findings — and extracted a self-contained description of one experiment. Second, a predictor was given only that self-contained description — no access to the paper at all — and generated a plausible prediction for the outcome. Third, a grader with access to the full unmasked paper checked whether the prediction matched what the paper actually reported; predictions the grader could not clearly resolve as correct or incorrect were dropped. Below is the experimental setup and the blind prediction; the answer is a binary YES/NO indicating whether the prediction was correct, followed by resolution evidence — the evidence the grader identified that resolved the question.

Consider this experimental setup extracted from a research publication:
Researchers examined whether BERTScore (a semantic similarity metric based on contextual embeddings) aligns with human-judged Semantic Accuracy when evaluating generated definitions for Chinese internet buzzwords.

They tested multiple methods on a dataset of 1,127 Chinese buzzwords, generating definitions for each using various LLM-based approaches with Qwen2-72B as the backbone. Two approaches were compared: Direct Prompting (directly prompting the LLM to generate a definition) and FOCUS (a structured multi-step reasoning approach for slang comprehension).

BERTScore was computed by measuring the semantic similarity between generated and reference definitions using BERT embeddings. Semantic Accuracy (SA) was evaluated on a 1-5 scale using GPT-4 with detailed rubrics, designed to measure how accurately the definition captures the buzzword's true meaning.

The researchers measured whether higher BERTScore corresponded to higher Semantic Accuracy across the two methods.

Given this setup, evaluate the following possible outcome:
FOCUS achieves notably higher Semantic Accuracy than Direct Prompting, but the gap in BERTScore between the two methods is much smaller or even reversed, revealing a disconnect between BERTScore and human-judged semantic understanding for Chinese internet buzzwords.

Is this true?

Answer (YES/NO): YES